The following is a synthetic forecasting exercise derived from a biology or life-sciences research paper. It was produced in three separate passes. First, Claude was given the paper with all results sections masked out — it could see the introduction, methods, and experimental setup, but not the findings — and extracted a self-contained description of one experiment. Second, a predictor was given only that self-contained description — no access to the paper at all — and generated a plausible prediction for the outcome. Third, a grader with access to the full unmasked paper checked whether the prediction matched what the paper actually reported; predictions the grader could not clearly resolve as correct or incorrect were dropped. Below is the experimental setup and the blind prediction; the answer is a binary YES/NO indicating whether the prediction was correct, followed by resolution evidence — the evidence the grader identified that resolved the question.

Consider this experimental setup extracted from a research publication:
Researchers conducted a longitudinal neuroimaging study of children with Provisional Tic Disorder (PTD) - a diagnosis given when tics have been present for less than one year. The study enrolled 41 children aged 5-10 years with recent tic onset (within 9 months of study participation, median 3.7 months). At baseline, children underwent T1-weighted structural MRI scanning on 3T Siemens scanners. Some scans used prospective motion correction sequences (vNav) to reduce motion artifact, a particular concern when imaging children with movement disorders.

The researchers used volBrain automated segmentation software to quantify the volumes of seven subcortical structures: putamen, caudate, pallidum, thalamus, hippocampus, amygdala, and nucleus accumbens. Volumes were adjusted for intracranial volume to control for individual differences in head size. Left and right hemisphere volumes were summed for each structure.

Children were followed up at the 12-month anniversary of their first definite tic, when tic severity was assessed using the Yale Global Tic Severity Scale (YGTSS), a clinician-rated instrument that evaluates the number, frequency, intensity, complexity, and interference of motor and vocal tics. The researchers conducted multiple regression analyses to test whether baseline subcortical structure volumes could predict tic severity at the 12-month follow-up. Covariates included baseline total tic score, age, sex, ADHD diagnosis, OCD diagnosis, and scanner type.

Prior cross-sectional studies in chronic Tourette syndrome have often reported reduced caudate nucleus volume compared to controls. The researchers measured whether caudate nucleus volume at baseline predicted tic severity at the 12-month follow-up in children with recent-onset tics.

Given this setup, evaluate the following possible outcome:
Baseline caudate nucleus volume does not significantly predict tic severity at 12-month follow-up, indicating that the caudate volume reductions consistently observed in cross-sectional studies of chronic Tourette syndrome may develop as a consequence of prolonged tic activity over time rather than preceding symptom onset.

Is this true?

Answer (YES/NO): YES